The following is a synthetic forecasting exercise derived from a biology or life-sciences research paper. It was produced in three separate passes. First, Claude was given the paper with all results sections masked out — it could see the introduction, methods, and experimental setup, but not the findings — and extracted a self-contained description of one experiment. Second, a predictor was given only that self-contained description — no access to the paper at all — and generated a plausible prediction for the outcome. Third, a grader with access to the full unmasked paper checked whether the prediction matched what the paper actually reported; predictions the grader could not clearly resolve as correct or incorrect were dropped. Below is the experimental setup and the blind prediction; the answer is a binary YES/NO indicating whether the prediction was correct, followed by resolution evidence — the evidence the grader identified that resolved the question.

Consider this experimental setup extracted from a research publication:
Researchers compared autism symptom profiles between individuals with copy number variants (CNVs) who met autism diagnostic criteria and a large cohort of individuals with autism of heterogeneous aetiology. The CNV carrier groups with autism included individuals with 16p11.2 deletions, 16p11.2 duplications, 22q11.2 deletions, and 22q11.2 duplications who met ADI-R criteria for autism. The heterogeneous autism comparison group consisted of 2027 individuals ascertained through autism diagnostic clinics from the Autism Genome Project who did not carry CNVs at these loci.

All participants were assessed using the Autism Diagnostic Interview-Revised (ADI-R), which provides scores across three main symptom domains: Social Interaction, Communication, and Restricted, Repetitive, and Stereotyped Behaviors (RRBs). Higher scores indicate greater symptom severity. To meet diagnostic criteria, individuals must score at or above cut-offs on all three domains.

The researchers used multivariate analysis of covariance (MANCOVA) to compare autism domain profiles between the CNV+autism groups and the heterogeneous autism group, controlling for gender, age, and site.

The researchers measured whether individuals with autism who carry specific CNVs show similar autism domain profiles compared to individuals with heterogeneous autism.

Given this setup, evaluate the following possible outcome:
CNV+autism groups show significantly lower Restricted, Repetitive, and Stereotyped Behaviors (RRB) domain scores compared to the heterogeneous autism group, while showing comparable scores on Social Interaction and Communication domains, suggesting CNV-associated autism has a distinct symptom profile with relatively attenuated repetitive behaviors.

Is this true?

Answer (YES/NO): NO